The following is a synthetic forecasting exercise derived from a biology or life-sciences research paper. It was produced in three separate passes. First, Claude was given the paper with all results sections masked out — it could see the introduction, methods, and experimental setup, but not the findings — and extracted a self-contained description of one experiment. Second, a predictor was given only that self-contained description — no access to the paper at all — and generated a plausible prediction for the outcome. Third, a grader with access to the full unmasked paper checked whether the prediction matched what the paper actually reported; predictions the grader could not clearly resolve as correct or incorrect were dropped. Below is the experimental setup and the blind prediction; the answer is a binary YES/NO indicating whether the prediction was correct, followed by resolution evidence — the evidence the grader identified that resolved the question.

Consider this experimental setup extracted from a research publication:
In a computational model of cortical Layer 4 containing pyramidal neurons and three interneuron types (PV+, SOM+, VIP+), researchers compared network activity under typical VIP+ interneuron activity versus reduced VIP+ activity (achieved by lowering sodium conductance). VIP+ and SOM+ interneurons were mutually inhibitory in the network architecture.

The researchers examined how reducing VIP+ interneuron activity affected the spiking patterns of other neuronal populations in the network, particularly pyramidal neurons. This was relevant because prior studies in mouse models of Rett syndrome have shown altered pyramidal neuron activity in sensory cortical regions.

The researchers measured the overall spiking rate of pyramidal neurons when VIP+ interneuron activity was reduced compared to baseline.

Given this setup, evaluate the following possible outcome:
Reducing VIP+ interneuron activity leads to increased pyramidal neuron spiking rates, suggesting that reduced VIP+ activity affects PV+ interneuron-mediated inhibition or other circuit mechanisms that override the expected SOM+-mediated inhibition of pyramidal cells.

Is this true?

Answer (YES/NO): NO